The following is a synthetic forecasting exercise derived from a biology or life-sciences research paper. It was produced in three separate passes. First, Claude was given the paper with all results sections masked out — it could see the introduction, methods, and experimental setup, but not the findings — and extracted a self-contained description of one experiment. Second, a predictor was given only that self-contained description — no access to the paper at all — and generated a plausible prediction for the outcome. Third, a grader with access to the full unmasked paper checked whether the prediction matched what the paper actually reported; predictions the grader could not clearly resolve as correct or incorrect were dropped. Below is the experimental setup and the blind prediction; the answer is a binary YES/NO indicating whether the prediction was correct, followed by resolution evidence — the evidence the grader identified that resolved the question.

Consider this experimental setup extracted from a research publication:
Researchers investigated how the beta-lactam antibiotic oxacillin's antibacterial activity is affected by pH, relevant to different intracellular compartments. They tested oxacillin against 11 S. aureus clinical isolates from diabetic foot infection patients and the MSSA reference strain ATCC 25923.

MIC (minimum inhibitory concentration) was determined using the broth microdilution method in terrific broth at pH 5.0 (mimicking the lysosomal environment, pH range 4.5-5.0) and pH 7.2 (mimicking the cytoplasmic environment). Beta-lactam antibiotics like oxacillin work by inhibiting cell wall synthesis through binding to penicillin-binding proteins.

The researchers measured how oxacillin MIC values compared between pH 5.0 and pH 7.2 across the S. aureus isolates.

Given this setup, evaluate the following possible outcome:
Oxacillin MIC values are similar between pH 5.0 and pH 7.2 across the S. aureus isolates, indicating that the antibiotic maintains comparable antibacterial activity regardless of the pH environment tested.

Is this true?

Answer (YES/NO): NO